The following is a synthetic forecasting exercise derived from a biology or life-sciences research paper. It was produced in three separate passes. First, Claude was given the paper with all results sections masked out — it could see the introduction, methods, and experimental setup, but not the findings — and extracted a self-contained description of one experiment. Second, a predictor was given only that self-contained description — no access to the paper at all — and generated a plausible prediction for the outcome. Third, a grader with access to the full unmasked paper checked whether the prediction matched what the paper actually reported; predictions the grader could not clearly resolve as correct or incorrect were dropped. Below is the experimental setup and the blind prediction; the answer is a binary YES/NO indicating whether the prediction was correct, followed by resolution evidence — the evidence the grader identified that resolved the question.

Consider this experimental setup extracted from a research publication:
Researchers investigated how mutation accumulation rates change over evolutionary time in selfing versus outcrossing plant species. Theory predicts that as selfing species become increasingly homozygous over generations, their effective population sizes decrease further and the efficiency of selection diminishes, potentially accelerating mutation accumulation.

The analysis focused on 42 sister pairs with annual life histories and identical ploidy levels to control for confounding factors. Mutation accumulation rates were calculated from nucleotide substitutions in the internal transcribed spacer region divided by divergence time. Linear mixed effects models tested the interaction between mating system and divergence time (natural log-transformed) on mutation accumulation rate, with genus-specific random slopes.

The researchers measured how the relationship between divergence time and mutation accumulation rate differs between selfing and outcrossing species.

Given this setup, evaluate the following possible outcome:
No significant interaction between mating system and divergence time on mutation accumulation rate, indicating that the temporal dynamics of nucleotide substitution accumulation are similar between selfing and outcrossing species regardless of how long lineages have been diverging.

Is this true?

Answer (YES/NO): NO